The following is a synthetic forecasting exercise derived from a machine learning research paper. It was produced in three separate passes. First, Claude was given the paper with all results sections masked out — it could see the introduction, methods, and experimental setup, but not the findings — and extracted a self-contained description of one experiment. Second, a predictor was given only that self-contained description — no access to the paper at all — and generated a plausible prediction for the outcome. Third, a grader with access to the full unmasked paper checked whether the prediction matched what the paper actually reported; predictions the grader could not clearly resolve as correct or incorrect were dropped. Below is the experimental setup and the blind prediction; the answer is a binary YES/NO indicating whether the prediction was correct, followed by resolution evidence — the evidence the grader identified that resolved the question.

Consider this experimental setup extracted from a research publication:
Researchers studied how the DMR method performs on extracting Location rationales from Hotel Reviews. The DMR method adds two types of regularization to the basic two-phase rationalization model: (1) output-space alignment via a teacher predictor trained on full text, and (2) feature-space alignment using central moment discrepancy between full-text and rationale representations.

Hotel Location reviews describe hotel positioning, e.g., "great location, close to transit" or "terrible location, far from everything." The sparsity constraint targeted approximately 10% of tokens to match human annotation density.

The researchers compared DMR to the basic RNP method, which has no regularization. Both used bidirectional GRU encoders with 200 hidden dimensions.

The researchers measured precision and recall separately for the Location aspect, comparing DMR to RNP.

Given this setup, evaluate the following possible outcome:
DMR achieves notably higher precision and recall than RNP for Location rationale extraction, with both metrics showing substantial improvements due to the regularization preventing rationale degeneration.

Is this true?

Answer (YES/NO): NO